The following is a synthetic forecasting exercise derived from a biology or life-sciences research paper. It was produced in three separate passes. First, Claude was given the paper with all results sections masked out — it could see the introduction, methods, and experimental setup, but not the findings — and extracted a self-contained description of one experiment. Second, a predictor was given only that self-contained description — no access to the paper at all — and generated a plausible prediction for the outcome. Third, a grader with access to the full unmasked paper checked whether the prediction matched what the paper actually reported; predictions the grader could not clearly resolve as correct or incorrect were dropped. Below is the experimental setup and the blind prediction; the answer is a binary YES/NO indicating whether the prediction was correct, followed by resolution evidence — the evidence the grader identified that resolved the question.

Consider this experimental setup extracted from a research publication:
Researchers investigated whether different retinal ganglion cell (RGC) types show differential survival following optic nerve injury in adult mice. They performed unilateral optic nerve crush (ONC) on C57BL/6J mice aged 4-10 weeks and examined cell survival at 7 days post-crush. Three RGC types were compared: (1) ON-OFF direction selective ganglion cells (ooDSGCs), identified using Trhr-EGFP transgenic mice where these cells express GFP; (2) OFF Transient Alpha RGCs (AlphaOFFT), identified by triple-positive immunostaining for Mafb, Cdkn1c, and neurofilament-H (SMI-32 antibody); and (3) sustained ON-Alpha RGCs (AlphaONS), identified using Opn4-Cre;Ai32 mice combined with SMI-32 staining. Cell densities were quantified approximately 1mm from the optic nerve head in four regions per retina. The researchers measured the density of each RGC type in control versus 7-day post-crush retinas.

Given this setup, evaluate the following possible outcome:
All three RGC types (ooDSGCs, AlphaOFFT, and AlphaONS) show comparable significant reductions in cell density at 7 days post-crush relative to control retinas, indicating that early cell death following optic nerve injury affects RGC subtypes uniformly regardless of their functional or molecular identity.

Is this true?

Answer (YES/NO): NO